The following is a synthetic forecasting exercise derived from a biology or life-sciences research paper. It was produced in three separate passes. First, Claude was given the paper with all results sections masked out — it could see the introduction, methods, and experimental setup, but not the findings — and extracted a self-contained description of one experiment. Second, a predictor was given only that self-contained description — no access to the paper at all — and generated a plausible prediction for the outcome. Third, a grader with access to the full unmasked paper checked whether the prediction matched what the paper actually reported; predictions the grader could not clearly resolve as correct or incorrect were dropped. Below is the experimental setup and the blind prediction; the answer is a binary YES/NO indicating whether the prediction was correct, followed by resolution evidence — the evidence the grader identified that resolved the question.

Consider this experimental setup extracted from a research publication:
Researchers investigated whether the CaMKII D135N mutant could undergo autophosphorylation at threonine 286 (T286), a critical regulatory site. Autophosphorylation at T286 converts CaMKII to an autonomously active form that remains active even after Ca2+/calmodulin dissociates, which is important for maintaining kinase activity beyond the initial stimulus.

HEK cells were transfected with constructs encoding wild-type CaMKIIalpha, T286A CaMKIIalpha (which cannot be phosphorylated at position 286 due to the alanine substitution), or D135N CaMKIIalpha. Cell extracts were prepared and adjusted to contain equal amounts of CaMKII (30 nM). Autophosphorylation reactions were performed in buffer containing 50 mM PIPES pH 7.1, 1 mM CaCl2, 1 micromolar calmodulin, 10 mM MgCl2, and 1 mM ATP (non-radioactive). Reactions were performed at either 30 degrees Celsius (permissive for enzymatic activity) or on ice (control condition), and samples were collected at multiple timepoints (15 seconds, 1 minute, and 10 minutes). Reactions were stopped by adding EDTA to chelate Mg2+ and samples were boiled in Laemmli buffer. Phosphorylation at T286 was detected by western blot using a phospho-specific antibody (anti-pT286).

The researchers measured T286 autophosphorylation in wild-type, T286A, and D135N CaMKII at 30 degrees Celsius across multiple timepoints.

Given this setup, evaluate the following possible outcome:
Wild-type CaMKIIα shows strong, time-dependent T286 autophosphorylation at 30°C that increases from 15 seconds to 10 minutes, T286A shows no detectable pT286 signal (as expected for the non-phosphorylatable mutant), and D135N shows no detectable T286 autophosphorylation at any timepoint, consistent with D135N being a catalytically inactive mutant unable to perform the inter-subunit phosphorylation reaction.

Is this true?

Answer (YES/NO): NO